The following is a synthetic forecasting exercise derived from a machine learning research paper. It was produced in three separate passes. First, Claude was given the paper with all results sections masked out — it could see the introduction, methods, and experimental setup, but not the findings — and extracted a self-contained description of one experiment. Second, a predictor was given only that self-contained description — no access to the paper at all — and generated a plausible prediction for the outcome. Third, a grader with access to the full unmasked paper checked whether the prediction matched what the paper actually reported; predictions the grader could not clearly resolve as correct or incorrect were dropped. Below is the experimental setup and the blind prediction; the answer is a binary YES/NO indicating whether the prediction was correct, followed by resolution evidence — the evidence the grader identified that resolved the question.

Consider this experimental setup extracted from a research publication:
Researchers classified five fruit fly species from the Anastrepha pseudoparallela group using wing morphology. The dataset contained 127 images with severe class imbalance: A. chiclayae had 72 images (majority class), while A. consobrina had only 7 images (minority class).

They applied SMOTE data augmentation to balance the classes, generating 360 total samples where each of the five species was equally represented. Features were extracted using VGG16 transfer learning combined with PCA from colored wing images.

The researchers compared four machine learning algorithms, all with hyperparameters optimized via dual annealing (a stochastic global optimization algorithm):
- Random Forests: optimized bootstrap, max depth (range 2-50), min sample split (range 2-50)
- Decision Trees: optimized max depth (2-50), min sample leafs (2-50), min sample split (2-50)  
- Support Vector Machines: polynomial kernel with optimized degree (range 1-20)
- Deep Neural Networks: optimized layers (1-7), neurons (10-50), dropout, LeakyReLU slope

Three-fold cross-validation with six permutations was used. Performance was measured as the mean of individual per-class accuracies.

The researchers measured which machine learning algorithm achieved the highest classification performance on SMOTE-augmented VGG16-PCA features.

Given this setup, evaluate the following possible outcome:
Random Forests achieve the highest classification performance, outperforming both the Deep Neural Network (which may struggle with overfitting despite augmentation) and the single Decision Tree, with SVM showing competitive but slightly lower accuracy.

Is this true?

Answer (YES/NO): NO